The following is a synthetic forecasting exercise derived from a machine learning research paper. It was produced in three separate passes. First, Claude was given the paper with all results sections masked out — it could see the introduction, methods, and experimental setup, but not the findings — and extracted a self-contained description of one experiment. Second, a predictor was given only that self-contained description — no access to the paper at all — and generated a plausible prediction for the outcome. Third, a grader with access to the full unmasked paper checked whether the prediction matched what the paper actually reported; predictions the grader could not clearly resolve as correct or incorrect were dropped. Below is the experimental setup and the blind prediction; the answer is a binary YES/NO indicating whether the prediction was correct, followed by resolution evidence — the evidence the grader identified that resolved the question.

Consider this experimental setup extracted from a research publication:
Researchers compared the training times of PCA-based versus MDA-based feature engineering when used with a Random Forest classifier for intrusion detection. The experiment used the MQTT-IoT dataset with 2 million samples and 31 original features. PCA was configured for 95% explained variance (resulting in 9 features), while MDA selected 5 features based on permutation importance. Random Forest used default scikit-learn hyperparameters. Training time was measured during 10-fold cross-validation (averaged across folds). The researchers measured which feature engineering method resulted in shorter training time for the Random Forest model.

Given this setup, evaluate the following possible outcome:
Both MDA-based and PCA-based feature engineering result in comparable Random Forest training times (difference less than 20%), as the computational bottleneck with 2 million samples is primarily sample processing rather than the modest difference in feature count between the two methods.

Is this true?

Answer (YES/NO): NO